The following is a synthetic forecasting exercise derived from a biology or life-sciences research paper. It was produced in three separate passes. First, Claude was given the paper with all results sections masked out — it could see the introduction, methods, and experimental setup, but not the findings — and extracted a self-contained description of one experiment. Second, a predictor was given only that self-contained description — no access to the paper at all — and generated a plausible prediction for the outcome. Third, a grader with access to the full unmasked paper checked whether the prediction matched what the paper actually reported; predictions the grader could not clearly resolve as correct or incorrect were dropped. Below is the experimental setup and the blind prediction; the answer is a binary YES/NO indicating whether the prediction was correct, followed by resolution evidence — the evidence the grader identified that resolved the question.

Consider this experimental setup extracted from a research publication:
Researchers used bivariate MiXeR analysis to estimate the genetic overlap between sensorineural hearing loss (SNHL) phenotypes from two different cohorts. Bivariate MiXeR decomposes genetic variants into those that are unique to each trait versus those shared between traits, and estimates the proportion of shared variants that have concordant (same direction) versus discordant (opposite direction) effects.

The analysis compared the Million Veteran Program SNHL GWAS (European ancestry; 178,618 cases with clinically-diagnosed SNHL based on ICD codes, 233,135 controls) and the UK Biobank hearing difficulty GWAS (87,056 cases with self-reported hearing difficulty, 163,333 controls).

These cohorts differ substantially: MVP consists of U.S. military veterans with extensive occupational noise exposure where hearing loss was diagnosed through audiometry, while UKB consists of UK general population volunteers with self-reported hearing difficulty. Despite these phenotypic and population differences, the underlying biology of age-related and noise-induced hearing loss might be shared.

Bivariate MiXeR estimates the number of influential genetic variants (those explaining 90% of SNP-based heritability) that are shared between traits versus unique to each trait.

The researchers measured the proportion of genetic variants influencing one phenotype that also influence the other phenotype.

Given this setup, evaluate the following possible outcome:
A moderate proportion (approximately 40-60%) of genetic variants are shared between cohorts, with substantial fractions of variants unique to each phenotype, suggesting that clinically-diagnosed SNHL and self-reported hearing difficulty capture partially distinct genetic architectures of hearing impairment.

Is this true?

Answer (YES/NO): NO